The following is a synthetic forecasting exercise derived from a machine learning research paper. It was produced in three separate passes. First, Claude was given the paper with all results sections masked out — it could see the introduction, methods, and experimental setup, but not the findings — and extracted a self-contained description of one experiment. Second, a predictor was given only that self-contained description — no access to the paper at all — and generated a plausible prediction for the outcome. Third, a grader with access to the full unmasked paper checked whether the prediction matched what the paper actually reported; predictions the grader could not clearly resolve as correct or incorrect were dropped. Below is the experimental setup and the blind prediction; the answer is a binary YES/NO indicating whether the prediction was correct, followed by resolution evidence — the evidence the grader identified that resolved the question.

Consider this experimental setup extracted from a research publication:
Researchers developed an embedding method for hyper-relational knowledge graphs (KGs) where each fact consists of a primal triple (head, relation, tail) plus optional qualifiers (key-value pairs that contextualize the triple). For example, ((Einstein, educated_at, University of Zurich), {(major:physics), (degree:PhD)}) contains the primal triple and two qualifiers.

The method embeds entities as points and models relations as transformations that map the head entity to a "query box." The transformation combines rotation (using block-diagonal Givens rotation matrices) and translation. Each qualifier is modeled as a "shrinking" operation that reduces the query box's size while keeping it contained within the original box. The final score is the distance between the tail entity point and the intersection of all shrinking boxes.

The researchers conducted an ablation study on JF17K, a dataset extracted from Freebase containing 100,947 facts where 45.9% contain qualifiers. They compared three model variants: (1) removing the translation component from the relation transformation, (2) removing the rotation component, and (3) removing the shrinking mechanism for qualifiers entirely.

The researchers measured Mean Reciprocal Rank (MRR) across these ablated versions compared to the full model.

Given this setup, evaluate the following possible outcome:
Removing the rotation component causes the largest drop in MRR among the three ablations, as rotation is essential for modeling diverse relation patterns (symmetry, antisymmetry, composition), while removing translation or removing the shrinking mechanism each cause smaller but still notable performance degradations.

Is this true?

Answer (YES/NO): NO